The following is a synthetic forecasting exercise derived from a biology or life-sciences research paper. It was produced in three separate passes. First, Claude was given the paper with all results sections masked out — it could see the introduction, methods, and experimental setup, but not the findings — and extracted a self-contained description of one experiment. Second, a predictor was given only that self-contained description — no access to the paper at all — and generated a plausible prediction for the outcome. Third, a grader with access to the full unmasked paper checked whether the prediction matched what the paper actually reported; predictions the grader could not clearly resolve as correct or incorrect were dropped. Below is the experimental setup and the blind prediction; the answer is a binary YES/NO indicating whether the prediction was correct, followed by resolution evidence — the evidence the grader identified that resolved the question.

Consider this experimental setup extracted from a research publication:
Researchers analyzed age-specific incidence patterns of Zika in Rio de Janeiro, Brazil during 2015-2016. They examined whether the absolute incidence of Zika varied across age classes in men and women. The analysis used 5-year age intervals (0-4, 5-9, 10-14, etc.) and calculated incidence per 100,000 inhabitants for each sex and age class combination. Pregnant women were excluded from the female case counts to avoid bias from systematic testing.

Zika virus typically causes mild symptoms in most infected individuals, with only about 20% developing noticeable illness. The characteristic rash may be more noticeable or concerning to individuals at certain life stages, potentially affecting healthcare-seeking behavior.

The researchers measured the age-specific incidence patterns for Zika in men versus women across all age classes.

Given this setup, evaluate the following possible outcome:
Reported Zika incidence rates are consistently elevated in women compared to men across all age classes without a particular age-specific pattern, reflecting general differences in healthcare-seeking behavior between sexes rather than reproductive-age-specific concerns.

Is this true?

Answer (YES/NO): NO